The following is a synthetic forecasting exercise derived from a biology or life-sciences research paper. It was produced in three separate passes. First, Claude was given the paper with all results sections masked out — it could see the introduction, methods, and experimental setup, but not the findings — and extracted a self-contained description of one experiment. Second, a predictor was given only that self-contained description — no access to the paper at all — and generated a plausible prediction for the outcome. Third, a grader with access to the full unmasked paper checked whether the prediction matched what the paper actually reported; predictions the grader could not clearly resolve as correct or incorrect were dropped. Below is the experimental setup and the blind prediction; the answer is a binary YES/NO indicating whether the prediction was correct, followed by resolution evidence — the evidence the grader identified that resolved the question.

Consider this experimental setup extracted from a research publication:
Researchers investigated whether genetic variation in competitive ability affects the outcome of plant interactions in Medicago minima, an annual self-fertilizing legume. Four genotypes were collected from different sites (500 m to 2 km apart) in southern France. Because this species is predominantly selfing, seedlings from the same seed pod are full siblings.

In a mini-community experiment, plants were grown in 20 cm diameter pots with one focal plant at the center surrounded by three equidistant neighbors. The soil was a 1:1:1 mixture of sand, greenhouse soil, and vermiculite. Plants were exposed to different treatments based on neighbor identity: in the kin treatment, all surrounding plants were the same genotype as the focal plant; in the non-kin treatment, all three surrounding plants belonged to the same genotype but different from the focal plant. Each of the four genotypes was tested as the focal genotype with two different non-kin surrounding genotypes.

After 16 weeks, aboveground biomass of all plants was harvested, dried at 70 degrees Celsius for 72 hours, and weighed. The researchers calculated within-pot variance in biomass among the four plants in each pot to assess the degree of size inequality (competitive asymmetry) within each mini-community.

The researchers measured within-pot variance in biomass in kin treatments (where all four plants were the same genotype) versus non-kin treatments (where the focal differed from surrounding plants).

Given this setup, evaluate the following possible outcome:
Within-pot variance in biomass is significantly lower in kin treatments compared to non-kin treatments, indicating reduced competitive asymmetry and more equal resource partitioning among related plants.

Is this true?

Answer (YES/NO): YES